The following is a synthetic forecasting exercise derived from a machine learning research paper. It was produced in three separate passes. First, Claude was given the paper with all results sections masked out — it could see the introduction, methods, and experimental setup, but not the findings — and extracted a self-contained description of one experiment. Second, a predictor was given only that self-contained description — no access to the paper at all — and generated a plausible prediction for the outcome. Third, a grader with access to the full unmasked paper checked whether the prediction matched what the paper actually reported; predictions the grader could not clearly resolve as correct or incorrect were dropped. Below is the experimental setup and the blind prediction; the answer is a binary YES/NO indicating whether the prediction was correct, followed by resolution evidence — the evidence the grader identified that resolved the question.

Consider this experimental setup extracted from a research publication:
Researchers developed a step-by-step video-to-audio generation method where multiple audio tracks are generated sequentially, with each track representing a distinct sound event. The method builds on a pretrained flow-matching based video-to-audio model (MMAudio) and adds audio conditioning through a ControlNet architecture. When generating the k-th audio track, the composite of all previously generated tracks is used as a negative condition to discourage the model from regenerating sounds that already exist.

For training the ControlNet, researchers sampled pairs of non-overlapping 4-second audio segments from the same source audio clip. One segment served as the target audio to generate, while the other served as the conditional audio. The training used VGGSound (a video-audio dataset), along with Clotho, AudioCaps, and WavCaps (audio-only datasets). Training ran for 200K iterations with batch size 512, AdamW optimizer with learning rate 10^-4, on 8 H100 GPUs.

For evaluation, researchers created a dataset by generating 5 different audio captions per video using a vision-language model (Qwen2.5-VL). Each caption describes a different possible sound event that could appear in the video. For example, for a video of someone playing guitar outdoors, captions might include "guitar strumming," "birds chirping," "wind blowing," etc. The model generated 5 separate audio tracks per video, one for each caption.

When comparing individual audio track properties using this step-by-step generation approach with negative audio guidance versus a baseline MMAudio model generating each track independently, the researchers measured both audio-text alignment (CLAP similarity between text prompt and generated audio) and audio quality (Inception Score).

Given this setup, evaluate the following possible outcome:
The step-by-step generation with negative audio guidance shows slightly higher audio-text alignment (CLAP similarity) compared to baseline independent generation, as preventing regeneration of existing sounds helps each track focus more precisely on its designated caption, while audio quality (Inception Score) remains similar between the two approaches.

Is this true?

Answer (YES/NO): YES